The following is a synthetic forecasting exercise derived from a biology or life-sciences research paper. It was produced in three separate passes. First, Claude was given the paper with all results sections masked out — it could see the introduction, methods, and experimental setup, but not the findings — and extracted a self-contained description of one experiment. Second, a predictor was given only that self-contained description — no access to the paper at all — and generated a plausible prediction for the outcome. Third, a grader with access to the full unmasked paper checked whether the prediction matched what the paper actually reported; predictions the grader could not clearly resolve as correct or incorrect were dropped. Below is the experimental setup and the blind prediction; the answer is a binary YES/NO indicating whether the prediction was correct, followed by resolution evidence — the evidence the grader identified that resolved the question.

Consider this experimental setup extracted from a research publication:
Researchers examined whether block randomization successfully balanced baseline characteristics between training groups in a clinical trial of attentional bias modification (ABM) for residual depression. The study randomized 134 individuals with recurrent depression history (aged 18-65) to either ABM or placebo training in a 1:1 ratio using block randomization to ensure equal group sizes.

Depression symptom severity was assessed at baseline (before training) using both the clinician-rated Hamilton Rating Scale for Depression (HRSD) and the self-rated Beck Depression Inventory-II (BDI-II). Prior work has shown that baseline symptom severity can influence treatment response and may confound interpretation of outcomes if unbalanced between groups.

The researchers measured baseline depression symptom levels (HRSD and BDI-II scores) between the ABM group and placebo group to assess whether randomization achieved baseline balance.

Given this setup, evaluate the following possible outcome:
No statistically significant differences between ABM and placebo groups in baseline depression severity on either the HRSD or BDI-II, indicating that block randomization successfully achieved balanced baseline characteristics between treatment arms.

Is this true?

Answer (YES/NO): NO